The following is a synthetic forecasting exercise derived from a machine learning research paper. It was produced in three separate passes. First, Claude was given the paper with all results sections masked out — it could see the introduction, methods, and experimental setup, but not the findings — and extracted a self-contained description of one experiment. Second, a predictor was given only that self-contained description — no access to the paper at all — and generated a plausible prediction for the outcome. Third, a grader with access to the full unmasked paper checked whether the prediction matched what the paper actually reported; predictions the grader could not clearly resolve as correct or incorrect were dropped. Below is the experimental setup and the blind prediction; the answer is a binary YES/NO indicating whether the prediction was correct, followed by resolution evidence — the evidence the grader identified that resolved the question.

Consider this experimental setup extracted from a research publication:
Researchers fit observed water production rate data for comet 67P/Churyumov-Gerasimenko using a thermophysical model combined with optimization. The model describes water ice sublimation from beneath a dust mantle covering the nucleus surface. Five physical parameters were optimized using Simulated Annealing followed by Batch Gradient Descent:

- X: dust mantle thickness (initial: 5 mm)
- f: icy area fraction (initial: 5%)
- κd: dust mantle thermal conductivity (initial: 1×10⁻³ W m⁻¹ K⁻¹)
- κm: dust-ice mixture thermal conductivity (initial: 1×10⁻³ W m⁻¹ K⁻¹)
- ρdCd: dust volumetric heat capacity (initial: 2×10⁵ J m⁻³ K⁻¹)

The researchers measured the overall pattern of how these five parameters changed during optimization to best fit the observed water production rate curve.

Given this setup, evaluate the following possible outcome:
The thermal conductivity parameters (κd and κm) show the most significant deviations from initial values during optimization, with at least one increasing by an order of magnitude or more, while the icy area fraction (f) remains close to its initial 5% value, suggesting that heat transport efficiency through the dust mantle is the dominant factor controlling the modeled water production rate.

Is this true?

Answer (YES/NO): NO